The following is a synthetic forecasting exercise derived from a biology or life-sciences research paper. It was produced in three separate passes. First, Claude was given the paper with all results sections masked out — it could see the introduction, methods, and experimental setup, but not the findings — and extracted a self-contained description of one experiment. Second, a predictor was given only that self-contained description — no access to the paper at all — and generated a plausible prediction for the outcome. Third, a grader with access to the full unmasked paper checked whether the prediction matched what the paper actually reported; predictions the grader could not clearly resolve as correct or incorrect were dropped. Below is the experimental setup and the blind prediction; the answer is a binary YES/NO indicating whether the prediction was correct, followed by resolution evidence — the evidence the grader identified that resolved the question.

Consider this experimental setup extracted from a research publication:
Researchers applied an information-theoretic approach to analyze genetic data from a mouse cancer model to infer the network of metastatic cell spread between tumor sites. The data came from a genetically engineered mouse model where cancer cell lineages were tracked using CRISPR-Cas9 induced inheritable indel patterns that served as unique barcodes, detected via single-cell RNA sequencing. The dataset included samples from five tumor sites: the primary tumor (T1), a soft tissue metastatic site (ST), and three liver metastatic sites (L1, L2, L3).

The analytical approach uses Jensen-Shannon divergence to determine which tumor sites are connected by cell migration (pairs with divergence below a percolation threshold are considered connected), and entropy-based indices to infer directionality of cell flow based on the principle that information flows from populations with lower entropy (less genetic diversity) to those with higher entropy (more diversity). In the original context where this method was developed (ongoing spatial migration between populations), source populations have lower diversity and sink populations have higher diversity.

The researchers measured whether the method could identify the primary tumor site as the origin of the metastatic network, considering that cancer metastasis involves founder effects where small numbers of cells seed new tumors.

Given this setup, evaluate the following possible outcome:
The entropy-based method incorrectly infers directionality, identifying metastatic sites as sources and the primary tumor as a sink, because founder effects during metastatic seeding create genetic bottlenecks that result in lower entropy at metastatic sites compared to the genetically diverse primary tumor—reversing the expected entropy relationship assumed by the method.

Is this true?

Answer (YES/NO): YES